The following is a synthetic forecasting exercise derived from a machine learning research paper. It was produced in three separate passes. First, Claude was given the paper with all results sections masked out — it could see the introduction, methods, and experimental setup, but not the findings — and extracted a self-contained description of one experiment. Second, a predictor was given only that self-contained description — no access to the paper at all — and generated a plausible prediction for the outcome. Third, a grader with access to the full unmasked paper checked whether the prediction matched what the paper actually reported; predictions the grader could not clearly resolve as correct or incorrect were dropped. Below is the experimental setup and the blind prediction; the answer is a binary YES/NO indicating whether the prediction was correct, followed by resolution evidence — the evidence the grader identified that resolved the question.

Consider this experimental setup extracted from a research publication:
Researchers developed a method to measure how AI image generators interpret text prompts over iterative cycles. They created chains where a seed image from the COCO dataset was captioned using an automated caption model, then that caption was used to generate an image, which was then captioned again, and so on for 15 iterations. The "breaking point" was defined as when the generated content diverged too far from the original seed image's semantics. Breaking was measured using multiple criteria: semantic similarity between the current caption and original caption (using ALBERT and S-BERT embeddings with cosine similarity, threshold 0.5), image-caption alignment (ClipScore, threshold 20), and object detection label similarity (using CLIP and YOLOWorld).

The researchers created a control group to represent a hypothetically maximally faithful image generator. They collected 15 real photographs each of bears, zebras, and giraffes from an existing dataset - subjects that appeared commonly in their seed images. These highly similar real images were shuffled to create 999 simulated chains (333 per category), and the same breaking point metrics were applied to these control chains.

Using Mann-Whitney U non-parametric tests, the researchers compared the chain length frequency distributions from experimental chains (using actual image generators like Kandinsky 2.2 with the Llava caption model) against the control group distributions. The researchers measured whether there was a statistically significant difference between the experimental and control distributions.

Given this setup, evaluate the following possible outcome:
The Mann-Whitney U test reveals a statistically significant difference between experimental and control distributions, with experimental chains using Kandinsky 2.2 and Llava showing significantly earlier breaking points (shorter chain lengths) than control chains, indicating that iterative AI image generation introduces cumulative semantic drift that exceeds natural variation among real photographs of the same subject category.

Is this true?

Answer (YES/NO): YES